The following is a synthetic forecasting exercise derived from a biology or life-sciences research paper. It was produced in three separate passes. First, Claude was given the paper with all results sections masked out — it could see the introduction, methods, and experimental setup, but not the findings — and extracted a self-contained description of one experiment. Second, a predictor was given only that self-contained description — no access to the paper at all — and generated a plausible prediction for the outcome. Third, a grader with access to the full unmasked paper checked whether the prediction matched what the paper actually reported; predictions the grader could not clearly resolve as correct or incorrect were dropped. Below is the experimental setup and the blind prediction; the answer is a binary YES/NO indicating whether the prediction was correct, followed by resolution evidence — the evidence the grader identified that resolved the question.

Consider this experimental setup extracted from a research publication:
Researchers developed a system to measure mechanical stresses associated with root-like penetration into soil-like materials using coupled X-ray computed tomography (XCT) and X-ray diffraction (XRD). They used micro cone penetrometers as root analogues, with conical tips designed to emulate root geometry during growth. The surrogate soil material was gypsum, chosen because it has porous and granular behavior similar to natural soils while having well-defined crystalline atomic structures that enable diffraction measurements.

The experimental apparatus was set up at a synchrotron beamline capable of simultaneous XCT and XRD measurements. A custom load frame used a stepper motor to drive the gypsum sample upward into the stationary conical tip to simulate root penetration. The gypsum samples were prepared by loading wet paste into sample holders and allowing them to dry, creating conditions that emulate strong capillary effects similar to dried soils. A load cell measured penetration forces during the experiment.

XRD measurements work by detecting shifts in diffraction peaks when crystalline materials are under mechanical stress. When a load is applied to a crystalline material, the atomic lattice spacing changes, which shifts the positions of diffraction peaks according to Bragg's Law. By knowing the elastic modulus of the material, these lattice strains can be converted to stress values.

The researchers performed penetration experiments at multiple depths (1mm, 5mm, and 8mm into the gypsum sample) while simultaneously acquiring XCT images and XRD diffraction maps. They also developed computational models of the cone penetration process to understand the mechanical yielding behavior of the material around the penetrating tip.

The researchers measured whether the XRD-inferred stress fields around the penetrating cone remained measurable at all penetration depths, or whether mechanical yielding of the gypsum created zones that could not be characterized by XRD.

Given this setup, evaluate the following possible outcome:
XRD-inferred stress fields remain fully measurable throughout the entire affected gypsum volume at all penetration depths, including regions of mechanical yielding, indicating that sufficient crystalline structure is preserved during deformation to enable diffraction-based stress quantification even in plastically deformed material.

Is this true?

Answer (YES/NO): NO